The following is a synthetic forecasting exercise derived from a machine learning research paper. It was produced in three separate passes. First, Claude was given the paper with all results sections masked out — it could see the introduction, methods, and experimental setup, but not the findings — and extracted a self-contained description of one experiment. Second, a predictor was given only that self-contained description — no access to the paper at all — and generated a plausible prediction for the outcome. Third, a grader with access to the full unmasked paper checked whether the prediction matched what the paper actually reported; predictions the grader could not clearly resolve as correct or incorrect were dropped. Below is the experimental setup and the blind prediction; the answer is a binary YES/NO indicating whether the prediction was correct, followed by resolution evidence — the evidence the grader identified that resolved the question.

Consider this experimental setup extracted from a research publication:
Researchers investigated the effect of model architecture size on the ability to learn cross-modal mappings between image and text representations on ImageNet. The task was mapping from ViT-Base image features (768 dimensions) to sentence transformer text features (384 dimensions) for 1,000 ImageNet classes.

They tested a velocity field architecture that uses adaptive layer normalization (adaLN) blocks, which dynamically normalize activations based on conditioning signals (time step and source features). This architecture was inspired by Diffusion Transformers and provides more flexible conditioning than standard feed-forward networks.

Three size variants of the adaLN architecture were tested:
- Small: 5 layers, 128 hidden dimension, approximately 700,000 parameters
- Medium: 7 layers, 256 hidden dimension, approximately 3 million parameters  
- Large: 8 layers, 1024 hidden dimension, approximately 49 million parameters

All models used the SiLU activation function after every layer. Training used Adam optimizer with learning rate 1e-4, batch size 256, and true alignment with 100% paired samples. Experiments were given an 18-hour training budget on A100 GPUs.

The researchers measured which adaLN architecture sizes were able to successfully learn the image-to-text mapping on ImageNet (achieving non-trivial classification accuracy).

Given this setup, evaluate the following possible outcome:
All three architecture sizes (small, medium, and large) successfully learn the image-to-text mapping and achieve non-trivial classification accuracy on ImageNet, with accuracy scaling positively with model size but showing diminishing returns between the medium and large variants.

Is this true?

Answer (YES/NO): NO